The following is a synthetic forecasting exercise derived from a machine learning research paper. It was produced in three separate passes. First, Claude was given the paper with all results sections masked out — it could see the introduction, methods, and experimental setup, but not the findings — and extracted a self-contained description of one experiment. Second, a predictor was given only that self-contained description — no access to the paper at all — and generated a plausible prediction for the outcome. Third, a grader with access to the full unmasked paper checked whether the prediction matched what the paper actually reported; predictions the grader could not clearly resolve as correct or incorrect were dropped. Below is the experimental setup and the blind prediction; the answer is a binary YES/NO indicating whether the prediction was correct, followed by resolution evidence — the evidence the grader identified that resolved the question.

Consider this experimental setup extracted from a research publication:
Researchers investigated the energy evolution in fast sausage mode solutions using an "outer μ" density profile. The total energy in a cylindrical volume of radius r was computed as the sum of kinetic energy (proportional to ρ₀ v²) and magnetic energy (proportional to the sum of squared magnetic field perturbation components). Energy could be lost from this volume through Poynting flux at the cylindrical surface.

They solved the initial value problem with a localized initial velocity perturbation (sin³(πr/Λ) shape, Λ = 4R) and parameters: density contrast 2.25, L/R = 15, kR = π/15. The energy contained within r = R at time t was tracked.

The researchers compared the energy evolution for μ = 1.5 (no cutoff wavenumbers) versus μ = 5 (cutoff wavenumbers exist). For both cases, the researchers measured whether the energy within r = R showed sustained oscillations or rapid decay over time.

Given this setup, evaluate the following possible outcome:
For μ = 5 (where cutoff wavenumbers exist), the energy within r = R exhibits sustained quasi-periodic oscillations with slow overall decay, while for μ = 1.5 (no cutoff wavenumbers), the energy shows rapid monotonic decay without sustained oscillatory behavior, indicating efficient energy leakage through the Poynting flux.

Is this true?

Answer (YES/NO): NO